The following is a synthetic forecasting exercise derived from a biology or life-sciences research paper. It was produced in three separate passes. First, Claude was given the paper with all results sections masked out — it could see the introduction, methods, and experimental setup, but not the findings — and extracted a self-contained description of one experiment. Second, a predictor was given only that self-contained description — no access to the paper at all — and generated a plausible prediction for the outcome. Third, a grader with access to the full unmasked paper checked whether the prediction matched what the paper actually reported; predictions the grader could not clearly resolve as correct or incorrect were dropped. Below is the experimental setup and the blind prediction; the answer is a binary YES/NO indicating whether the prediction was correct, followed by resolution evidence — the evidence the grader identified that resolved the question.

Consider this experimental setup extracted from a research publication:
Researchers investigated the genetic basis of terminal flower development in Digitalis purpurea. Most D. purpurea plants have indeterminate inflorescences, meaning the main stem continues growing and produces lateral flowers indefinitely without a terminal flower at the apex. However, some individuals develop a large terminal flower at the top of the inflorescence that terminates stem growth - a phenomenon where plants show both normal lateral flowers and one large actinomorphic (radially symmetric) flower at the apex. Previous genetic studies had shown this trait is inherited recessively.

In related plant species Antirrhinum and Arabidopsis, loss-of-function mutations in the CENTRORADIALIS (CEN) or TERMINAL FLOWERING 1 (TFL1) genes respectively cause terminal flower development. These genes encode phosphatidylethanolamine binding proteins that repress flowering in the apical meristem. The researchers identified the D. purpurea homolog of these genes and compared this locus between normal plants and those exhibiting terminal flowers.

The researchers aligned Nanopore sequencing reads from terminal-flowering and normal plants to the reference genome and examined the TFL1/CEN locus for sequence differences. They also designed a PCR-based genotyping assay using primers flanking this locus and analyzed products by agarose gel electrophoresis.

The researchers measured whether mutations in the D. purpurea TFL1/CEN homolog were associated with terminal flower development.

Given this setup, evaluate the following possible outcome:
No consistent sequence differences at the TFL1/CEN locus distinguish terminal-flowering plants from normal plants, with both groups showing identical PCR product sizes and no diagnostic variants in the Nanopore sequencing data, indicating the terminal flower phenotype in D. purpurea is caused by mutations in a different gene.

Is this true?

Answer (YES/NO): NO